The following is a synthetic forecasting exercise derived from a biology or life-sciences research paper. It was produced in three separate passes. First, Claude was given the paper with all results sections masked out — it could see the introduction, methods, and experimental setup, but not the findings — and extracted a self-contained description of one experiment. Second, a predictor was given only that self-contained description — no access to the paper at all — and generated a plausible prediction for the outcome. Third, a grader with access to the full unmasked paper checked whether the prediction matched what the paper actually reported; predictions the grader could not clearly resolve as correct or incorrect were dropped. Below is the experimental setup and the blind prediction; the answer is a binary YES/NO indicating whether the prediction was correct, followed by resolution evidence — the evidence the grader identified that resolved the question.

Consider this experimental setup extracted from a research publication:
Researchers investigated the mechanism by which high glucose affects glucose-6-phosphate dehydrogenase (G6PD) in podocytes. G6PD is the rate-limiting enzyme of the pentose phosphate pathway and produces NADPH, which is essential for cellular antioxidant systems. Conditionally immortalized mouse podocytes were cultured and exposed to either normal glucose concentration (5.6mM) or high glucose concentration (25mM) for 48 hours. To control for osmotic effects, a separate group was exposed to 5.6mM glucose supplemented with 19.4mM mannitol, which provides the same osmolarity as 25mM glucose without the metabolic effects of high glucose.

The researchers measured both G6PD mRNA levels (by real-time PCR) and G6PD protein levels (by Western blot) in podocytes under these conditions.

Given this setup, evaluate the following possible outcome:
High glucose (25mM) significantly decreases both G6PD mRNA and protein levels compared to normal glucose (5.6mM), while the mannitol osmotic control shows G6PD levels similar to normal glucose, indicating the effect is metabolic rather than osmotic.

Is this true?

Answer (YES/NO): NO